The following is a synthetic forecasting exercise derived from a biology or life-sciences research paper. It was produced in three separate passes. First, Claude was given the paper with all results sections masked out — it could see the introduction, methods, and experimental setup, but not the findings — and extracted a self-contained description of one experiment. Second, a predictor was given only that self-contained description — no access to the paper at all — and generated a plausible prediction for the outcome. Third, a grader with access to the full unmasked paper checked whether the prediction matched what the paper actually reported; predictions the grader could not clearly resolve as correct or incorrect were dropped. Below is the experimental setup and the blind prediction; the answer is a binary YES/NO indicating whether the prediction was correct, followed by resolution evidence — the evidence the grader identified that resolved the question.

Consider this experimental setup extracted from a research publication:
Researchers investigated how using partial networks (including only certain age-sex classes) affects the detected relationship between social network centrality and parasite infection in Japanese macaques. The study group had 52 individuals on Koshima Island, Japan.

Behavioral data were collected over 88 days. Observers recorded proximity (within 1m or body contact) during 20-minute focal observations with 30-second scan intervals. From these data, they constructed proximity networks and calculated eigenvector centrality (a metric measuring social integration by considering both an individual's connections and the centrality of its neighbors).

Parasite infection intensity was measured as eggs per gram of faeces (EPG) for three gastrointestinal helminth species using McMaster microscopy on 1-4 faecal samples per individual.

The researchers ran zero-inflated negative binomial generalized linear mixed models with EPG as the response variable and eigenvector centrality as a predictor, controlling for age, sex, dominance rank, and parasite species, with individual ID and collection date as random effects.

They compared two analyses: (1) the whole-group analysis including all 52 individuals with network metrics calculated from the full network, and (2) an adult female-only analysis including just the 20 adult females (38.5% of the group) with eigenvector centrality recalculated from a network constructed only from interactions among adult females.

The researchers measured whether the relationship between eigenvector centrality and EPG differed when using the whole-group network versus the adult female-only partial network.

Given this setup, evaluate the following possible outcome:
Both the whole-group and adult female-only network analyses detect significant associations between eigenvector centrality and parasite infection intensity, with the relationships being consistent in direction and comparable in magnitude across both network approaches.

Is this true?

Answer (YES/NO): NO